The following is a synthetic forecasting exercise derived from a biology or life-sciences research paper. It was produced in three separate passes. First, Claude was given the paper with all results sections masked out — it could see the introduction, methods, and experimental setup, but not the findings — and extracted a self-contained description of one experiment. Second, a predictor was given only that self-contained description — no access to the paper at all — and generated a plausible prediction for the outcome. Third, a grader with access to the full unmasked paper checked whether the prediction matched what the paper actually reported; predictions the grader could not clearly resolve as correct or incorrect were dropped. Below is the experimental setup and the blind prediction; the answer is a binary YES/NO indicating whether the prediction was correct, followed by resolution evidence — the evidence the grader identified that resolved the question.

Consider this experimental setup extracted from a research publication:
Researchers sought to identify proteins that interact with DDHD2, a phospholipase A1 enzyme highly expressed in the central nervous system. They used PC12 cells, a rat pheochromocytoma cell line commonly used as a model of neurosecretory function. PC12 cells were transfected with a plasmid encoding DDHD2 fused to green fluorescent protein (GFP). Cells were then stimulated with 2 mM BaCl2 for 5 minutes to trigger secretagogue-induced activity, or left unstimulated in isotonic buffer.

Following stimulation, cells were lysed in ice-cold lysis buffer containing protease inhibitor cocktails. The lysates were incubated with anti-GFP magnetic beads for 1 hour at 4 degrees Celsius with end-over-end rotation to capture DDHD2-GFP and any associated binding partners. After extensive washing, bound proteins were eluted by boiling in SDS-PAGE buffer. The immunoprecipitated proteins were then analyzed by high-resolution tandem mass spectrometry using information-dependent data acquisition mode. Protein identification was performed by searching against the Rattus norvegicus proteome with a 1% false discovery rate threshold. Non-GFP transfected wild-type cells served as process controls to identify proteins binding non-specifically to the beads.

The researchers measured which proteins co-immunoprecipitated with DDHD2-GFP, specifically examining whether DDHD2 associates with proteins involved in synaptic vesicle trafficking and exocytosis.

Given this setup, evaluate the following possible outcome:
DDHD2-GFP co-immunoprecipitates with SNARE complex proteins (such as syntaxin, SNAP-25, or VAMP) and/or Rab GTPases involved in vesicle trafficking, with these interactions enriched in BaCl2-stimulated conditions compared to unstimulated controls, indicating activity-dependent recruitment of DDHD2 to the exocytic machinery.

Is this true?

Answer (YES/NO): YES